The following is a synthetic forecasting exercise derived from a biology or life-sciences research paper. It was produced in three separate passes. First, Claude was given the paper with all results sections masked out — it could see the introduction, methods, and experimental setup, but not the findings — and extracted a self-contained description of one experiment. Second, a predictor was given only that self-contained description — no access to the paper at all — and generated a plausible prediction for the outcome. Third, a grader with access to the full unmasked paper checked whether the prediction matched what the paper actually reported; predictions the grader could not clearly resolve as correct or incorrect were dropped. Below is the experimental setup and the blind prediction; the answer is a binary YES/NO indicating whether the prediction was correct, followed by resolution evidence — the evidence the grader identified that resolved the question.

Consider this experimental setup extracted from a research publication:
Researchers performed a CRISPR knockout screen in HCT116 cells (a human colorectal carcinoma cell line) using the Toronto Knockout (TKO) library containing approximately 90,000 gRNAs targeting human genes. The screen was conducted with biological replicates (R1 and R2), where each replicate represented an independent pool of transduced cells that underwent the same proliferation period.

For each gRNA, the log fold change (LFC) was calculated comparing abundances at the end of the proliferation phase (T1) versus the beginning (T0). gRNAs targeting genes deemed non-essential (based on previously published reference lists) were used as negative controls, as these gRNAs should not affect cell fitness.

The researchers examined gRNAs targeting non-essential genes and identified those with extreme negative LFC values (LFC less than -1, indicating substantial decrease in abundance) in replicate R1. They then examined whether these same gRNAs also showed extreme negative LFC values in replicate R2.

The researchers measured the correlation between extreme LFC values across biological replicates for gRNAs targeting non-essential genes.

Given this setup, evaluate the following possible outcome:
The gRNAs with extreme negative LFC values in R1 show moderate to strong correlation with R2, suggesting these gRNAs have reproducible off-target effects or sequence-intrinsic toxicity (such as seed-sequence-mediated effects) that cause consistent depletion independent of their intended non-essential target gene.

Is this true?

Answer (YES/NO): NO